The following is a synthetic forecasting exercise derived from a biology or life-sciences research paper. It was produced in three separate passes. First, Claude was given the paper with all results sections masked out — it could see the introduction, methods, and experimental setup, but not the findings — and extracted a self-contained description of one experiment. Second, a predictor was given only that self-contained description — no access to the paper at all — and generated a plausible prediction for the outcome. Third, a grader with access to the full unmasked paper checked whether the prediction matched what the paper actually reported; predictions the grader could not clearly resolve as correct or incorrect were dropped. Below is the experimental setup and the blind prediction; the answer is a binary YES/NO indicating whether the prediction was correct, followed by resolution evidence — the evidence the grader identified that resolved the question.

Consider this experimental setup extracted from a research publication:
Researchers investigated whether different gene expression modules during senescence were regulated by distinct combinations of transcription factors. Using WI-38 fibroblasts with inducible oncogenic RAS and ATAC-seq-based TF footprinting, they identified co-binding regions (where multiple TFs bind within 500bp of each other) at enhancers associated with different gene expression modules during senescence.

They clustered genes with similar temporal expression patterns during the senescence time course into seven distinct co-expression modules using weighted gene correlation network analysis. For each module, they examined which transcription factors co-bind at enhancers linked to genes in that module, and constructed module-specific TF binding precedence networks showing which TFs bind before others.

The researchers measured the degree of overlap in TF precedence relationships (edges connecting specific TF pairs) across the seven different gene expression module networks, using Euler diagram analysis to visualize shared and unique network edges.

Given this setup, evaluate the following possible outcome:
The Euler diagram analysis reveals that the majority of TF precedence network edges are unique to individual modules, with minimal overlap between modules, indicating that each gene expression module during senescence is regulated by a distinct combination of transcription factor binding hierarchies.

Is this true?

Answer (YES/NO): NO